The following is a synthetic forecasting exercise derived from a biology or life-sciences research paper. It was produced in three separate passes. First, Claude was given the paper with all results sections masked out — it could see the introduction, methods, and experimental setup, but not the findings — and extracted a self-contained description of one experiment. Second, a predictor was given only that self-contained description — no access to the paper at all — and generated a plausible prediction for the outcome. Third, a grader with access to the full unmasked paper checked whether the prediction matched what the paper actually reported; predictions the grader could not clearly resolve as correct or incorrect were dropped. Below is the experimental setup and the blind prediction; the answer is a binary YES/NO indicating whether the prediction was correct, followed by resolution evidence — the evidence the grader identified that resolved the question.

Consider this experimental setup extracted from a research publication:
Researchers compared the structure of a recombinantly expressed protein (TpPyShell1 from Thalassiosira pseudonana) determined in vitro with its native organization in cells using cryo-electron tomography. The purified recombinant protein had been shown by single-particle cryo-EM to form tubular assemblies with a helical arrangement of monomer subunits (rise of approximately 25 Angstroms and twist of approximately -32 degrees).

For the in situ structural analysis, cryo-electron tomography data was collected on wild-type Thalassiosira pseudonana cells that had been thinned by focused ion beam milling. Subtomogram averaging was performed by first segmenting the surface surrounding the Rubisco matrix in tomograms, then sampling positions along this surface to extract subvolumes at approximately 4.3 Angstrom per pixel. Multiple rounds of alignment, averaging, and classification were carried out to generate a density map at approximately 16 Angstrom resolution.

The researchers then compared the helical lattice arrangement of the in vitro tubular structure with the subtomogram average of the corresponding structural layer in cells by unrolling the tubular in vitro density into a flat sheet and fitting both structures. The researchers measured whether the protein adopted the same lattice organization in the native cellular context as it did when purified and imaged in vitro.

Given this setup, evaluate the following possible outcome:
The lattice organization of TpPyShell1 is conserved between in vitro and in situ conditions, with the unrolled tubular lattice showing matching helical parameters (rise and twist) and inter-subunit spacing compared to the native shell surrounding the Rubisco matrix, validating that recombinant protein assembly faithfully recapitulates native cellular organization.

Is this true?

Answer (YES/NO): YES